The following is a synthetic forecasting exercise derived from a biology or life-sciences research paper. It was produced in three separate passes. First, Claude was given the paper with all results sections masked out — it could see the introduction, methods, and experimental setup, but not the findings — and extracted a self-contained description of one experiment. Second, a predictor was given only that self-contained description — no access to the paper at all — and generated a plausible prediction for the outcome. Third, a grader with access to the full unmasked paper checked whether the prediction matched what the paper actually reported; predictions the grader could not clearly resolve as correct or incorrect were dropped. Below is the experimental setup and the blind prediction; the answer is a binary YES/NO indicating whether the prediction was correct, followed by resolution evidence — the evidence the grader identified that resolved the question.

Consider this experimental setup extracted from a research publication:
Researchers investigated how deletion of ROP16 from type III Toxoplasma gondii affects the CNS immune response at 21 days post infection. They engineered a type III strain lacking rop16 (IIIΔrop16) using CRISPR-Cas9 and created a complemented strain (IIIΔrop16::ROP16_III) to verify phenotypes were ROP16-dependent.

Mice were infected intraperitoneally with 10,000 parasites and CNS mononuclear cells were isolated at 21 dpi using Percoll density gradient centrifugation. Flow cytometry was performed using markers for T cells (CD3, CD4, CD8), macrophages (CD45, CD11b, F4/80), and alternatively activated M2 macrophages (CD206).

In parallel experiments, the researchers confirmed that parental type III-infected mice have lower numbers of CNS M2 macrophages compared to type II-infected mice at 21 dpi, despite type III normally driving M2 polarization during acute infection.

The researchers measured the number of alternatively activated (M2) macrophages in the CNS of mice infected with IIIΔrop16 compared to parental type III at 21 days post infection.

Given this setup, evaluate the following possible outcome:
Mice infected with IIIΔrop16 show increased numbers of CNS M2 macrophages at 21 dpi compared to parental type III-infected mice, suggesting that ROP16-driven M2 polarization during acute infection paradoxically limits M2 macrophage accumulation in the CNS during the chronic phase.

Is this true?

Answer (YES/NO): YES